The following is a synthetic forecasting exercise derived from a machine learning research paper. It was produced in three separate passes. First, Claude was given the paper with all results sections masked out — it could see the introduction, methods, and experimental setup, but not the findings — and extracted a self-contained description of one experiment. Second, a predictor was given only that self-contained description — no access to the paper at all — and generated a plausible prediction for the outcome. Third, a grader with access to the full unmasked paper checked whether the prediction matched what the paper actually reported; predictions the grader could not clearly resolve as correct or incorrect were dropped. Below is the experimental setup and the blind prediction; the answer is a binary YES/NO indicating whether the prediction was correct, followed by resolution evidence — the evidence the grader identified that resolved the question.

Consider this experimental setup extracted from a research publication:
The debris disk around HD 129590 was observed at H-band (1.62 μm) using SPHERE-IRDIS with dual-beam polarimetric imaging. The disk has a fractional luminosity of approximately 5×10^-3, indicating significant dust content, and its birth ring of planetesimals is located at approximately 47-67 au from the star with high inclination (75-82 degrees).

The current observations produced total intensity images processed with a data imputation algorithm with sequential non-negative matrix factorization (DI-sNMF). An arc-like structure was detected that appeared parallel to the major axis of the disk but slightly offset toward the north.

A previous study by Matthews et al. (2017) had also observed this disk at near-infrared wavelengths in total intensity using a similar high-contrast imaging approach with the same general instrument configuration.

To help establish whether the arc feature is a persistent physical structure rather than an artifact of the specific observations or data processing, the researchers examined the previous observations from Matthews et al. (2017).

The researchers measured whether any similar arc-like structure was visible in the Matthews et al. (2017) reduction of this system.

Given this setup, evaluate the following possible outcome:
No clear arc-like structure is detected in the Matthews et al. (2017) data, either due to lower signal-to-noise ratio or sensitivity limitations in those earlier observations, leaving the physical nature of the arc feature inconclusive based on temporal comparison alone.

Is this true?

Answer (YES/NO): NO